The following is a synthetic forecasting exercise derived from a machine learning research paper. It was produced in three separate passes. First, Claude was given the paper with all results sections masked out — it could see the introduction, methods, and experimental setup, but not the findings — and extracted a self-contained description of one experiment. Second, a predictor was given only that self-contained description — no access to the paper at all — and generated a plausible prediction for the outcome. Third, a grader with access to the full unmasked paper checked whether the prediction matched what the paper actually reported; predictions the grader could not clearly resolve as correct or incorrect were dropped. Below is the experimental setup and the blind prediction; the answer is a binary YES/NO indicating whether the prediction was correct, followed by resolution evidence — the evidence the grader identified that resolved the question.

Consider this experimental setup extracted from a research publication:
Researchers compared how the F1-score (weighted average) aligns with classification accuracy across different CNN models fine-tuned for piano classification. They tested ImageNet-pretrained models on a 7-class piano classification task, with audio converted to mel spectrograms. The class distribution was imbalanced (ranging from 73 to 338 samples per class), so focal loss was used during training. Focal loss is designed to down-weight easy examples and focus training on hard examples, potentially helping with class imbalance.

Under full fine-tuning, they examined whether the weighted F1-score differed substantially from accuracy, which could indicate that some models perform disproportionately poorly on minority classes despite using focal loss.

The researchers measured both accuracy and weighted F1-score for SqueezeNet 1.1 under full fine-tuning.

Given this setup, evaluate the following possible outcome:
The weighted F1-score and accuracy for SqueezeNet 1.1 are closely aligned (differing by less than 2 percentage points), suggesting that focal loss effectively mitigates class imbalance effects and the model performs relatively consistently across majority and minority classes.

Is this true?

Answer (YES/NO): YES